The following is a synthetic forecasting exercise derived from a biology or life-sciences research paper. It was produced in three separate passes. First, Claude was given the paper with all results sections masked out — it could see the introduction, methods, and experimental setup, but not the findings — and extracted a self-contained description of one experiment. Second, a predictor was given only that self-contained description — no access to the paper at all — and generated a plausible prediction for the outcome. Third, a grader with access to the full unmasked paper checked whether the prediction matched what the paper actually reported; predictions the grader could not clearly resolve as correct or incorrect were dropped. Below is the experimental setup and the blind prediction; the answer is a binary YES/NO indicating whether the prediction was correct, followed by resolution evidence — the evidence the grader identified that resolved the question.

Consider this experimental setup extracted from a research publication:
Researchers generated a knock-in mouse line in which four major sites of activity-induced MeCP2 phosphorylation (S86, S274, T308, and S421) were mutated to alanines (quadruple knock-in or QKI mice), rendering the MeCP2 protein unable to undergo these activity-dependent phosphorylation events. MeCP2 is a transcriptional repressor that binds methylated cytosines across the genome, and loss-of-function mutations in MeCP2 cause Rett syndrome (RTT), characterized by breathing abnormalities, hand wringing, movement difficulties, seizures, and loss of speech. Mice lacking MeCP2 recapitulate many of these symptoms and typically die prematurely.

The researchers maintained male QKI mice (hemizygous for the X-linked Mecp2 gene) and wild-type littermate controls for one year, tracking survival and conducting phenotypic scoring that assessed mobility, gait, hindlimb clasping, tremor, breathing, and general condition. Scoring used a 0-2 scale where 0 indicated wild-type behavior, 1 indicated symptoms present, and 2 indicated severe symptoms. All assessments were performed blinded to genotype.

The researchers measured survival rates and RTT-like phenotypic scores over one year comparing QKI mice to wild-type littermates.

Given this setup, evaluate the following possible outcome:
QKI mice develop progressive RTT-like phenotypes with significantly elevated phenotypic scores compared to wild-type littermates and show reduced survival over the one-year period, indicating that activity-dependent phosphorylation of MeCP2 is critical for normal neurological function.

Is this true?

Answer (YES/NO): NO